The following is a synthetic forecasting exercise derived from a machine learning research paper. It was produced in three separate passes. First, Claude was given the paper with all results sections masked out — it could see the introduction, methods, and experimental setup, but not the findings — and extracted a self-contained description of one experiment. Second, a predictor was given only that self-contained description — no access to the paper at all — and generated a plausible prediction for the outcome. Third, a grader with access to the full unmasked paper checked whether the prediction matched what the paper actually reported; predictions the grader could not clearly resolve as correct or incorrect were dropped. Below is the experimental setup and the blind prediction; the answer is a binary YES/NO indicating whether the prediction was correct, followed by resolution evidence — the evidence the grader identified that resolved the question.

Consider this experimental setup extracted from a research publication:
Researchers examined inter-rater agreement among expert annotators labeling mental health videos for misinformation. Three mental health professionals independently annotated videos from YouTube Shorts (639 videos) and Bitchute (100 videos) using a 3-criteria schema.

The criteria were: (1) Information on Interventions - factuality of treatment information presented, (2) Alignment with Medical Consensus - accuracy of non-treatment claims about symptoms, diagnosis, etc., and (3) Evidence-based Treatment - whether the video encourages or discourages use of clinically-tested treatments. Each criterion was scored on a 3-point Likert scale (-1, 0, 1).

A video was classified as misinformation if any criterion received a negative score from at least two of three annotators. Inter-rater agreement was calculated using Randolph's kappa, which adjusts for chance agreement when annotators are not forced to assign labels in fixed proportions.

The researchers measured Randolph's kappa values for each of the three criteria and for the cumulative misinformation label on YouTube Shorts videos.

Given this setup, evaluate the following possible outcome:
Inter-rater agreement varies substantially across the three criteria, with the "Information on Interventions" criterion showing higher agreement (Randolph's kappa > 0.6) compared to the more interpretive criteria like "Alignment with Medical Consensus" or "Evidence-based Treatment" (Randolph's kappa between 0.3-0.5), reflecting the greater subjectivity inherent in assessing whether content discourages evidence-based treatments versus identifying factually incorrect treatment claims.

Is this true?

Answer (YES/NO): NO